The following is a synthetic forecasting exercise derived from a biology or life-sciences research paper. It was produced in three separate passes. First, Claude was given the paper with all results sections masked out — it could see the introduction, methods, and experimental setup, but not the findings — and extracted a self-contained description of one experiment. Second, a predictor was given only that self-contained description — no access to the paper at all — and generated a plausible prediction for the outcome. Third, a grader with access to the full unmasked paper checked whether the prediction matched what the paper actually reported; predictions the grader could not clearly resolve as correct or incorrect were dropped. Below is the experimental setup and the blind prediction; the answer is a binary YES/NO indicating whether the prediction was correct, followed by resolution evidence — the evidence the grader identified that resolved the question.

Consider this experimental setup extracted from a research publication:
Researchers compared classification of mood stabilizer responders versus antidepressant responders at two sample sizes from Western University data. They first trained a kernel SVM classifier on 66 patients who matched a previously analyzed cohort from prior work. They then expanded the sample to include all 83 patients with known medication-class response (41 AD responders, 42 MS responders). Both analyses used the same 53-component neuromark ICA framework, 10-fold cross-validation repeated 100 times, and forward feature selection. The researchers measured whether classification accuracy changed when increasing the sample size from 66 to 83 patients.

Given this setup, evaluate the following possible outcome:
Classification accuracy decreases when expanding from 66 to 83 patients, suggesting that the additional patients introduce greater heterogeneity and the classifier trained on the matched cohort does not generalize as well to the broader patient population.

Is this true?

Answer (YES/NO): YES